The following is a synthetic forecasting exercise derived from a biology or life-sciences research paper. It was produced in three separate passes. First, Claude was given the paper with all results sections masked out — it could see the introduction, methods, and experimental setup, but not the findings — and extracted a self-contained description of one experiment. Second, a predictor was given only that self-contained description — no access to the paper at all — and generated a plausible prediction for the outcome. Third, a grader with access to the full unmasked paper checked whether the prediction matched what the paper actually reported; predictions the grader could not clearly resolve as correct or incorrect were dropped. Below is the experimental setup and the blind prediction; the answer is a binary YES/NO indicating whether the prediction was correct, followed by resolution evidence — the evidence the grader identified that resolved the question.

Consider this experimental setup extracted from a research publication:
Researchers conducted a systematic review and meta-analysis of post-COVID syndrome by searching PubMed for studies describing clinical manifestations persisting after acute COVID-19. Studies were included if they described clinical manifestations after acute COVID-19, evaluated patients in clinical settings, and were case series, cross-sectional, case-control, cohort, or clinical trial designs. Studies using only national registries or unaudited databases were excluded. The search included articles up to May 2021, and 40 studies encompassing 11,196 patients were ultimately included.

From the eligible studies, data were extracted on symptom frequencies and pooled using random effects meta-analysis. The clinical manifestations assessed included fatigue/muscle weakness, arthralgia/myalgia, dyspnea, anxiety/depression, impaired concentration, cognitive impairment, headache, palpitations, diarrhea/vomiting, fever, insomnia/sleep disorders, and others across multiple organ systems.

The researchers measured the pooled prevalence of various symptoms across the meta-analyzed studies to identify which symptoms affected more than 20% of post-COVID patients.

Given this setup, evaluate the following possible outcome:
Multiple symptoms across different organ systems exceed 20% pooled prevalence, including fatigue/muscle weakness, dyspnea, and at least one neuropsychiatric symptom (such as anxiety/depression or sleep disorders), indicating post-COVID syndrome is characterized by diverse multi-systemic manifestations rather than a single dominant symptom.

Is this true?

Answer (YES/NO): YES